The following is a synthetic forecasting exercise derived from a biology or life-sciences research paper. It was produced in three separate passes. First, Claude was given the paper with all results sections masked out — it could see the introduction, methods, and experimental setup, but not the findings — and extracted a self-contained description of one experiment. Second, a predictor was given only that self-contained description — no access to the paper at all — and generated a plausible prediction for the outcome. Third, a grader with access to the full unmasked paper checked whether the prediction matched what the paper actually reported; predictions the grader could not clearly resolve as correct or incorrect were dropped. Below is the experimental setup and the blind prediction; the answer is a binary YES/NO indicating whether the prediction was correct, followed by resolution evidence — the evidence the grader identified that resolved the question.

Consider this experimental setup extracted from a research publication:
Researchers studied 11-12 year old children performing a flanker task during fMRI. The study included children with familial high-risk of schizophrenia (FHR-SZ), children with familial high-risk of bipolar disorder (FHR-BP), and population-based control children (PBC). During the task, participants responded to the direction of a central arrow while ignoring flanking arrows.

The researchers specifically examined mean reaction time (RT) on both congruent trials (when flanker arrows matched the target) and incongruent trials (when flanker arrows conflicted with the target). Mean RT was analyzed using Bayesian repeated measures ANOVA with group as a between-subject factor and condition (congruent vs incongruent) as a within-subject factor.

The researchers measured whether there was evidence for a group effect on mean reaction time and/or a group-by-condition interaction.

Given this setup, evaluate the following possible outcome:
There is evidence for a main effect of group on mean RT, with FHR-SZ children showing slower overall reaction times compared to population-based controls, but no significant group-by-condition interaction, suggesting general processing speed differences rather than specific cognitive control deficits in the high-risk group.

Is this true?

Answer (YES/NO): NO